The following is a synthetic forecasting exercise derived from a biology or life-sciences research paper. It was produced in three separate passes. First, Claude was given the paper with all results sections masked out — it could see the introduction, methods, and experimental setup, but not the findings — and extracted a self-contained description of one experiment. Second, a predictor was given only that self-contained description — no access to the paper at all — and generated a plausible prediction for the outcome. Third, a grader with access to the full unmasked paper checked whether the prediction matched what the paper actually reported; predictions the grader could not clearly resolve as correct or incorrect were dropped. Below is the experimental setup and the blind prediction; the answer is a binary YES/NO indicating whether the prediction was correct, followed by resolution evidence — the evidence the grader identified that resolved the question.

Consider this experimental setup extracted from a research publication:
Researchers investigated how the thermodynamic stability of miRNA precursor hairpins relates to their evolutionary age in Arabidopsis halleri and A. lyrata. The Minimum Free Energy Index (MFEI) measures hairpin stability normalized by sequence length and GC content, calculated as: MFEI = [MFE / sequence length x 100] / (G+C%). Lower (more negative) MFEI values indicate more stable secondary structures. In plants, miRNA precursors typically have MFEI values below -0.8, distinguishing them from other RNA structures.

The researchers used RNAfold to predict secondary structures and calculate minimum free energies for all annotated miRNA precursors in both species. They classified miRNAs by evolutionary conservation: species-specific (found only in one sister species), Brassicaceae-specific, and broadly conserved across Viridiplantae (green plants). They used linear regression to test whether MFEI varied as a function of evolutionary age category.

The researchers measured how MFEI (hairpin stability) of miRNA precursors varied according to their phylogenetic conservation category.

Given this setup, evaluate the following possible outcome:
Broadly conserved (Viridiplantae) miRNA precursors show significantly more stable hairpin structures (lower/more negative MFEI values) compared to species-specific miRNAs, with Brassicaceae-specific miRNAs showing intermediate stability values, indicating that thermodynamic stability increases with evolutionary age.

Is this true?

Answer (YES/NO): NO